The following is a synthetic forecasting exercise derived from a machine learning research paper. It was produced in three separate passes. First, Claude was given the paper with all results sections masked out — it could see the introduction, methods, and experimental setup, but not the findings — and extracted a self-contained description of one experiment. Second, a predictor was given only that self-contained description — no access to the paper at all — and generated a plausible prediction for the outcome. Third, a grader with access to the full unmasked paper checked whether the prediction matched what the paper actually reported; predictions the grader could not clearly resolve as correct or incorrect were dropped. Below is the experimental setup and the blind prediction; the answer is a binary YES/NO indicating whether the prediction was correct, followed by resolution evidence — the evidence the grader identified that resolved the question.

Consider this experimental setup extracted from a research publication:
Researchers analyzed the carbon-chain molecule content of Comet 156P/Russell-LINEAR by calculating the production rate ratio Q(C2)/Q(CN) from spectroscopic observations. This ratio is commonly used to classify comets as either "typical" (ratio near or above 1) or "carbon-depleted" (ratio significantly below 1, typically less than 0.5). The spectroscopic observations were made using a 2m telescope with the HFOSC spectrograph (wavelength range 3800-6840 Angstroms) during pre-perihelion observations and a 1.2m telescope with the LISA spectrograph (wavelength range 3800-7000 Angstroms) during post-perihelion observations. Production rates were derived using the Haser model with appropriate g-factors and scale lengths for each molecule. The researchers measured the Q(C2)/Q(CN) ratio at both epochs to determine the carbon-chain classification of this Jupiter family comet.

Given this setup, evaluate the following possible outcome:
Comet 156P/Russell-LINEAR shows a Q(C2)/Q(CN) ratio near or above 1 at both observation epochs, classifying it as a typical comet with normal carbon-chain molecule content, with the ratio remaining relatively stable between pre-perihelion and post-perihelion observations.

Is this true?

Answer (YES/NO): YES